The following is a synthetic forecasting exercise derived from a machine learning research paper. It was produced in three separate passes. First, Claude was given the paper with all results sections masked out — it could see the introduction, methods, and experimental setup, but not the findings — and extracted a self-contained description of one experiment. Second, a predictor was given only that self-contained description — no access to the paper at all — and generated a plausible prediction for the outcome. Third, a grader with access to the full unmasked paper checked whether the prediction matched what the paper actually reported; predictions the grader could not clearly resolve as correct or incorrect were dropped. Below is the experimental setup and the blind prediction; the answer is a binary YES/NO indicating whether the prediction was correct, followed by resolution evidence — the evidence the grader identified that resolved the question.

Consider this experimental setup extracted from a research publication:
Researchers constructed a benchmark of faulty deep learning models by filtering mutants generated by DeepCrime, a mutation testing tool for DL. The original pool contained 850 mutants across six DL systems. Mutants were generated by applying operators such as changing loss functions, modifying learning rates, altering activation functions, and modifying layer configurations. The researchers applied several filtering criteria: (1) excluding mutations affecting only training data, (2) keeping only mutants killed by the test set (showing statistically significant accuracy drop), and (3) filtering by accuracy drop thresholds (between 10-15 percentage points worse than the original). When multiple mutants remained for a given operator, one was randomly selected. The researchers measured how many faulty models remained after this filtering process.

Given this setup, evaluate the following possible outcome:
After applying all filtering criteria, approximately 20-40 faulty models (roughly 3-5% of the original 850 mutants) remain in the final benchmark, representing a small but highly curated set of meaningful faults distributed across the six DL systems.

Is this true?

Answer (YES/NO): YES